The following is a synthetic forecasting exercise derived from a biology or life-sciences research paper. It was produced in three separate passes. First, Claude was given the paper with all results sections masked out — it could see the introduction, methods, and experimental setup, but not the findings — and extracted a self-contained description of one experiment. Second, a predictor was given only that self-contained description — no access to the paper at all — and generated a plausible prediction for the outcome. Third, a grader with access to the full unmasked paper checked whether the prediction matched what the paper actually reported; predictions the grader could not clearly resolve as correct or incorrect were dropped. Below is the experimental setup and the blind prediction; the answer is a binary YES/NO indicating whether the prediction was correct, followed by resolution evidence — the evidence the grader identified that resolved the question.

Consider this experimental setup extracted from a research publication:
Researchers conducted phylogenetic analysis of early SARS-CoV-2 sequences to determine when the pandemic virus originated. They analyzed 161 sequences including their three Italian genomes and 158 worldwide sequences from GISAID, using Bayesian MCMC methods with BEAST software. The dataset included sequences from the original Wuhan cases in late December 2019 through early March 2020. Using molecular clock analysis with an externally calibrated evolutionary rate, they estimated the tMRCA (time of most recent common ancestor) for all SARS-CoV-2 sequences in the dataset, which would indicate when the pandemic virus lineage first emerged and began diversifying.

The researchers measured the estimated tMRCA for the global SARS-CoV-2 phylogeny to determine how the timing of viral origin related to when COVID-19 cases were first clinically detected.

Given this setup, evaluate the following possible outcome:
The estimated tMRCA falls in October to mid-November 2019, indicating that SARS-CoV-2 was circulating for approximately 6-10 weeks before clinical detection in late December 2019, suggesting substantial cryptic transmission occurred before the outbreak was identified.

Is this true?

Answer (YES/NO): YES